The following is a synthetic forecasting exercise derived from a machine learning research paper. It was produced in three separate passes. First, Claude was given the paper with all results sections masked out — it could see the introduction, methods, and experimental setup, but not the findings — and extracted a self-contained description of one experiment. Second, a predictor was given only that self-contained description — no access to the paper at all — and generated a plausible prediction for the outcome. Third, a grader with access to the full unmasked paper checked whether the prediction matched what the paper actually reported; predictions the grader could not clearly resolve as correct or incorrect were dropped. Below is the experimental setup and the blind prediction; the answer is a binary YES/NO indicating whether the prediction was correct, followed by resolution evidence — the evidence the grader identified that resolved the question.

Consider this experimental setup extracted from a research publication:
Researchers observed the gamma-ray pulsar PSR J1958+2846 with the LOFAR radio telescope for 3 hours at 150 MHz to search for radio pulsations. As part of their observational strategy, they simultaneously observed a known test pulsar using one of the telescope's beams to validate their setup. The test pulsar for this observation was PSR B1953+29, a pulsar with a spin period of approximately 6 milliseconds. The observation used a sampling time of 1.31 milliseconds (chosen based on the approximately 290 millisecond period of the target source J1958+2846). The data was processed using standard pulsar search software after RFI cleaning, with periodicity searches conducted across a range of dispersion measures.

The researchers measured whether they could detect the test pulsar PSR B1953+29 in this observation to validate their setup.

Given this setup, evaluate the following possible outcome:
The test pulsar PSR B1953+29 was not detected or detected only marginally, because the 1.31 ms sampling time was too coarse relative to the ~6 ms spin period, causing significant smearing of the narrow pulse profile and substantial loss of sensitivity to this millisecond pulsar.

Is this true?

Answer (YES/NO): YES